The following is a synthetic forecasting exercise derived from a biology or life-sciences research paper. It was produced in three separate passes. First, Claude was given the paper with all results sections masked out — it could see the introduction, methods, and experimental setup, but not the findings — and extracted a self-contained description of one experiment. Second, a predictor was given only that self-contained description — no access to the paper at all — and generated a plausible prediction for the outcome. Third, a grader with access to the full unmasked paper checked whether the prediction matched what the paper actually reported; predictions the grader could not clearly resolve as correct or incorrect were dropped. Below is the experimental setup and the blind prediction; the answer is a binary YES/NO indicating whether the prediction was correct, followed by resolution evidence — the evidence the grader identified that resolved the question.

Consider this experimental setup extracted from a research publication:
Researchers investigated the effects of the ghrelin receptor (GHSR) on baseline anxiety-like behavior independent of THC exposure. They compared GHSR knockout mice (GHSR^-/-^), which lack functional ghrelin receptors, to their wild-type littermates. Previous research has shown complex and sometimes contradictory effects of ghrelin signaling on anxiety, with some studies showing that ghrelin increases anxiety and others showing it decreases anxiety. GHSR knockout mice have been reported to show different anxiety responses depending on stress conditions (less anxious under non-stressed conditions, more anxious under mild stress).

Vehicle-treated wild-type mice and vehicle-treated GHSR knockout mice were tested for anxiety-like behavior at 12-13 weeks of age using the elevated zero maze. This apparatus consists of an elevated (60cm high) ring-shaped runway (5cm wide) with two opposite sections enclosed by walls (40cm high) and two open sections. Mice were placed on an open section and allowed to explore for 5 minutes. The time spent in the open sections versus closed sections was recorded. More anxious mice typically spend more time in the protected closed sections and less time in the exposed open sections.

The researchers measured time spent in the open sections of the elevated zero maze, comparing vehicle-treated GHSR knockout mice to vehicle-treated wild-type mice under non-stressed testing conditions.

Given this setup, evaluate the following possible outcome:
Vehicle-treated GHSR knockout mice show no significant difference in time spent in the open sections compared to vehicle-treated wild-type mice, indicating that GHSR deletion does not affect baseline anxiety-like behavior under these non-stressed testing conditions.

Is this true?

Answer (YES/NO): YES